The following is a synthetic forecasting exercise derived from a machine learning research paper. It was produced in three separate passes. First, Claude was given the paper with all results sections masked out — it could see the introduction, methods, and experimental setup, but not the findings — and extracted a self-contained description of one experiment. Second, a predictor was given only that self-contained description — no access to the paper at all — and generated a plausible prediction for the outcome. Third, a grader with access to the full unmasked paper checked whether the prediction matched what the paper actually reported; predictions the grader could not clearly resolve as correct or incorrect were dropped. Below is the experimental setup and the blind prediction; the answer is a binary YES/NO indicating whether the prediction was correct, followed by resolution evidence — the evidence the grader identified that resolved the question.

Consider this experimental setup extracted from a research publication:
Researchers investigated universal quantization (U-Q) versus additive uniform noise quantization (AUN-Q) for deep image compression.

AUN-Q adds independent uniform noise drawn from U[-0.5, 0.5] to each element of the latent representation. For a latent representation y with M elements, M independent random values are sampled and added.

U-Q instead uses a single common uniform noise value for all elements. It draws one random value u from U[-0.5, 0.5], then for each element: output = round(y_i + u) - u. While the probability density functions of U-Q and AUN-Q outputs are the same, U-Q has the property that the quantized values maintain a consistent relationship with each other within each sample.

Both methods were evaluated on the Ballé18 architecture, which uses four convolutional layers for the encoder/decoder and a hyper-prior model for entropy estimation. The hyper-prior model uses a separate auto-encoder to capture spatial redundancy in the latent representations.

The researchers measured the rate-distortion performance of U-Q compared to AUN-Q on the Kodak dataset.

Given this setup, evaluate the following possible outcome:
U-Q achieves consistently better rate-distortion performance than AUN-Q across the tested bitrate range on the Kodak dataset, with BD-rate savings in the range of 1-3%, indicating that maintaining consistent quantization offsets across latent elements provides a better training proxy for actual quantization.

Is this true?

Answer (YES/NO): NO